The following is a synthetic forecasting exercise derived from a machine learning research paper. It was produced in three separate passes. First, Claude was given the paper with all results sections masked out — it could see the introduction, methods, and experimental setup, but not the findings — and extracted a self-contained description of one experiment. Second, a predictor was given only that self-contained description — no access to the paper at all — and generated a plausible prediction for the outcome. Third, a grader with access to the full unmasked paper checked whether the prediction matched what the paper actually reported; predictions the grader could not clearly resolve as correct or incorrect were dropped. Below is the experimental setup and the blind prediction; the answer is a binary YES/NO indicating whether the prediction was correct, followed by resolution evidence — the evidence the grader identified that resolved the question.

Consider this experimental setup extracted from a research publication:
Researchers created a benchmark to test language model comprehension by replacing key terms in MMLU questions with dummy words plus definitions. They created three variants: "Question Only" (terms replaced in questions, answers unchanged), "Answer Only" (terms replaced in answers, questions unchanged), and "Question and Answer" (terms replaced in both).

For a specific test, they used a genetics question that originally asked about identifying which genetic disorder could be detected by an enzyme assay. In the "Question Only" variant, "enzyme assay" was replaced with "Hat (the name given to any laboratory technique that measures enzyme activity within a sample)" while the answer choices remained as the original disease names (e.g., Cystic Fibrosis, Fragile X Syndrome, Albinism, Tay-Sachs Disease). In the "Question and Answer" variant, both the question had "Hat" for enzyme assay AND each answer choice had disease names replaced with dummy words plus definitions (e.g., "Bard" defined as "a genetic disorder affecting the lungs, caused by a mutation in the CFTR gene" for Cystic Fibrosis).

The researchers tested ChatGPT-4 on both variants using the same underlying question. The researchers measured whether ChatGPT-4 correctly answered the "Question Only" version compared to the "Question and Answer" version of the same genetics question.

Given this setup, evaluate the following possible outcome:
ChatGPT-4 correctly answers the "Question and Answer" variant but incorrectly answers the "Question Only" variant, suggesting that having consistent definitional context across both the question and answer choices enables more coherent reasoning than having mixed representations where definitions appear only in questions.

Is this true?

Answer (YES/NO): NO